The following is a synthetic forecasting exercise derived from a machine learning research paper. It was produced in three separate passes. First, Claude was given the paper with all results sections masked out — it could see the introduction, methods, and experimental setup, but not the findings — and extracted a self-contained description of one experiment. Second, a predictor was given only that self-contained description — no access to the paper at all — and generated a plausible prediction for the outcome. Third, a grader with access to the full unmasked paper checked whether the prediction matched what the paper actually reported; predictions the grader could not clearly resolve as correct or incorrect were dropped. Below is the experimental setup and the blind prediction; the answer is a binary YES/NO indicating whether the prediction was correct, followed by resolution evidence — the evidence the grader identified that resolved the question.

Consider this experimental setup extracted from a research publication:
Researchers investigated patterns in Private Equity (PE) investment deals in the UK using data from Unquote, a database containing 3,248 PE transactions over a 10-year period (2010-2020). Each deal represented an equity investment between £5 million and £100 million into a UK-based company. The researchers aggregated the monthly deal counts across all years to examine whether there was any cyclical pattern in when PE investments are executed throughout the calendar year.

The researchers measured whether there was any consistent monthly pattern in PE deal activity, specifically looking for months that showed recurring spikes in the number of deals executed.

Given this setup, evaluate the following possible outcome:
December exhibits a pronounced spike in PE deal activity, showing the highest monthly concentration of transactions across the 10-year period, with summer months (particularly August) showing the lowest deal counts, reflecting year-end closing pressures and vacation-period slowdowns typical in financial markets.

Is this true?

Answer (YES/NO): NO